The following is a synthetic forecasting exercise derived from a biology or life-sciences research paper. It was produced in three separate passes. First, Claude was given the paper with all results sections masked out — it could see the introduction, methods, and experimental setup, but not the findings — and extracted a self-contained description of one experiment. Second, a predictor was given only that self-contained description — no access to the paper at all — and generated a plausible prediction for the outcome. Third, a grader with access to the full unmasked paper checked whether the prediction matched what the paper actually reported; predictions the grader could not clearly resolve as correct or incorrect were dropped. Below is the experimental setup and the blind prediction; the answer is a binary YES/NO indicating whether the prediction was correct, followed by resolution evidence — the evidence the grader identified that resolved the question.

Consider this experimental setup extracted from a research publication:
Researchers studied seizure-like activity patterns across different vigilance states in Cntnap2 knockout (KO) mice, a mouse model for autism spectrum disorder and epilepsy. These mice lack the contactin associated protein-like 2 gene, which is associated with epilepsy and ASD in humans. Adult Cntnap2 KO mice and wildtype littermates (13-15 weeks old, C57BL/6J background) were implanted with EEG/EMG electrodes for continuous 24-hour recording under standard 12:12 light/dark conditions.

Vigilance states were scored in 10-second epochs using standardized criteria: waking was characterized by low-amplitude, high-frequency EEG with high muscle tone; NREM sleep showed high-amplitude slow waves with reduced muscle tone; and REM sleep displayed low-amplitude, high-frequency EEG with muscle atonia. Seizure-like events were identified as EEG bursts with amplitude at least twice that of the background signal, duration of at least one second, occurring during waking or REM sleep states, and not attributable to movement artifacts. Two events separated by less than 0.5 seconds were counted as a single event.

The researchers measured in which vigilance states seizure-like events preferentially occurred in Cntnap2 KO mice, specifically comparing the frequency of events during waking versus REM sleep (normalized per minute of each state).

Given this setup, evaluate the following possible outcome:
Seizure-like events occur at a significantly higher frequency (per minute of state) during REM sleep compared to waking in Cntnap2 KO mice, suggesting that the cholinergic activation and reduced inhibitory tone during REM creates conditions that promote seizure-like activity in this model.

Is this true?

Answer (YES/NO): YES